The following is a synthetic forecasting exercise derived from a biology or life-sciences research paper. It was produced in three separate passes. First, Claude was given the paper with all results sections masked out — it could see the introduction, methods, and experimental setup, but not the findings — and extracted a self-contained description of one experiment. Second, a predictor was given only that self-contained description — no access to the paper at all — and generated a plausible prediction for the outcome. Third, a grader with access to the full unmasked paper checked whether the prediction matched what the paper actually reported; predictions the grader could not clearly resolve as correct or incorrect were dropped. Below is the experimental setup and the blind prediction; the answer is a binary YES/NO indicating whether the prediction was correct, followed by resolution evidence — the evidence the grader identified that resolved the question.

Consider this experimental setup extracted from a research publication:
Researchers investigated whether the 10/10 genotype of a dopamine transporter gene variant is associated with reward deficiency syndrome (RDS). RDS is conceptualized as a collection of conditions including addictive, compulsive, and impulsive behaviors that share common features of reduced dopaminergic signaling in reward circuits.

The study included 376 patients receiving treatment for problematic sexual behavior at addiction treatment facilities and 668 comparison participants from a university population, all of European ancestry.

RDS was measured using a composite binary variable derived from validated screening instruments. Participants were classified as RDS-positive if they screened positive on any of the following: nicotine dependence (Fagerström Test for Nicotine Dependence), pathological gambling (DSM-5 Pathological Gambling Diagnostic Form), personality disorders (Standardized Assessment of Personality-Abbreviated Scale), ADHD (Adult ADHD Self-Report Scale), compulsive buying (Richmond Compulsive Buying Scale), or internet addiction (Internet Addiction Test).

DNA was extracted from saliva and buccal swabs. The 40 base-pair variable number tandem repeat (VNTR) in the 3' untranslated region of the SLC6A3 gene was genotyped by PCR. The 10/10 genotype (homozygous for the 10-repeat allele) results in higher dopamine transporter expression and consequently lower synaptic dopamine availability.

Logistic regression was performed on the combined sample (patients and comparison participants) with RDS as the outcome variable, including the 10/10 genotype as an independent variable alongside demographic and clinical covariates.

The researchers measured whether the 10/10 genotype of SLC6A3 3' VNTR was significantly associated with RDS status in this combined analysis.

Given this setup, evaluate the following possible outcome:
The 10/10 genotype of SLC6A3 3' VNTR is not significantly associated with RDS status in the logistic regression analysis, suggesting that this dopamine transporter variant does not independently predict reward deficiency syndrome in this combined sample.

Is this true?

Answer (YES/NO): NO